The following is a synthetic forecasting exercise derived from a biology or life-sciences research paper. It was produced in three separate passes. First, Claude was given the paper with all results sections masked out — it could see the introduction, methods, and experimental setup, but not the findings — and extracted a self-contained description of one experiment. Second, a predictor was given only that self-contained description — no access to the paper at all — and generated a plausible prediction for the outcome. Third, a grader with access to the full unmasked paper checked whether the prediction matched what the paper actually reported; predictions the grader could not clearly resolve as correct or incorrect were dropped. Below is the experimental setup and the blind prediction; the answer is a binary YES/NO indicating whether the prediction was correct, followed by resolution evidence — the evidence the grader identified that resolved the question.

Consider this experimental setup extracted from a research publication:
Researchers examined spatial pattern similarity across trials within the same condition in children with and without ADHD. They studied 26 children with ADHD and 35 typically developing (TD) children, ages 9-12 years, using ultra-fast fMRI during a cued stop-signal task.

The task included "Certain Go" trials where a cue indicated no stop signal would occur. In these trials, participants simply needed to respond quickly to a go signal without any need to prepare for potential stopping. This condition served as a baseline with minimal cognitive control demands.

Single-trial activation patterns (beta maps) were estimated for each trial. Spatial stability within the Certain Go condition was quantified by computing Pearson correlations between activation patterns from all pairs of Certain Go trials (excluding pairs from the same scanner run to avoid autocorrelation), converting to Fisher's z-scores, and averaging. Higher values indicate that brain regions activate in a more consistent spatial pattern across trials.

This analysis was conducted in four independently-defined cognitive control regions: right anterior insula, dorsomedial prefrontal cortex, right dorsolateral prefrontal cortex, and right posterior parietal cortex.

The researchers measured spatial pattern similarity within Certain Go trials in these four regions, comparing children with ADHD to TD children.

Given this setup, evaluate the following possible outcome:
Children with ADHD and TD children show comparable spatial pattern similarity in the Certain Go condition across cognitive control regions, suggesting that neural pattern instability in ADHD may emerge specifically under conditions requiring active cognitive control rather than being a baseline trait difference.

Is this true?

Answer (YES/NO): YES